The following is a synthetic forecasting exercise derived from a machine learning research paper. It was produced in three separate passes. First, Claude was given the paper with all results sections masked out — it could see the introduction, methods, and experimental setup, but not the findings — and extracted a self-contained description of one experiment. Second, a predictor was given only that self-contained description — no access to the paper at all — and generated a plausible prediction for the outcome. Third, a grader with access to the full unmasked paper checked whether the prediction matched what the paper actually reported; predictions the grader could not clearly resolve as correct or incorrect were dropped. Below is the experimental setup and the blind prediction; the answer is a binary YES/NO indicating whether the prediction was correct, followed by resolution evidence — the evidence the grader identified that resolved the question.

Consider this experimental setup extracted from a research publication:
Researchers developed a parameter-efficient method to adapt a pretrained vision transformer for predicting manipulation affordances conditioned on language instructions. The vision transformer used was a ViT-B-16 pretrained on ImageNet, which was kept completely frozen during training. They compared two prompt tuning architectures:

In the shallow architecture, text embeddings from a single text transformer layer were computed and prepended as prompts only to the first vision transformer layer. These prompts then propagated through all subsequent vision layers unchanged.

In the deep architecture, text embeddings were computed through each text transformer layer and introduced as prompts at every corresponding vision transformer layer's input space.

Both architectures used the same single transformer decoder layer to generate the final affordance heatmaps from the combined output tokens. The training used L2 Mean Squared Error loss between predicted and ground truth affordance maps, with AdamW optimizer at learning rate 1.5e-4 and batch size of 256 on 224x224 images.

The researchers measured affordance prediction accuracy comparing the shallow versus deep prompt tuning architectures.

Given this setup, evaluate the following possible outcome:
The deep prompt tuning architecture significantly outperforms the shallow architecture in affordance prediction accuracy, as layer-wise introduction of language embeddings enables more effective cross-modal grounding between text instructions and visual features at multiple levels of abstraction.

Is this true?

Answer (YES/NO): YES